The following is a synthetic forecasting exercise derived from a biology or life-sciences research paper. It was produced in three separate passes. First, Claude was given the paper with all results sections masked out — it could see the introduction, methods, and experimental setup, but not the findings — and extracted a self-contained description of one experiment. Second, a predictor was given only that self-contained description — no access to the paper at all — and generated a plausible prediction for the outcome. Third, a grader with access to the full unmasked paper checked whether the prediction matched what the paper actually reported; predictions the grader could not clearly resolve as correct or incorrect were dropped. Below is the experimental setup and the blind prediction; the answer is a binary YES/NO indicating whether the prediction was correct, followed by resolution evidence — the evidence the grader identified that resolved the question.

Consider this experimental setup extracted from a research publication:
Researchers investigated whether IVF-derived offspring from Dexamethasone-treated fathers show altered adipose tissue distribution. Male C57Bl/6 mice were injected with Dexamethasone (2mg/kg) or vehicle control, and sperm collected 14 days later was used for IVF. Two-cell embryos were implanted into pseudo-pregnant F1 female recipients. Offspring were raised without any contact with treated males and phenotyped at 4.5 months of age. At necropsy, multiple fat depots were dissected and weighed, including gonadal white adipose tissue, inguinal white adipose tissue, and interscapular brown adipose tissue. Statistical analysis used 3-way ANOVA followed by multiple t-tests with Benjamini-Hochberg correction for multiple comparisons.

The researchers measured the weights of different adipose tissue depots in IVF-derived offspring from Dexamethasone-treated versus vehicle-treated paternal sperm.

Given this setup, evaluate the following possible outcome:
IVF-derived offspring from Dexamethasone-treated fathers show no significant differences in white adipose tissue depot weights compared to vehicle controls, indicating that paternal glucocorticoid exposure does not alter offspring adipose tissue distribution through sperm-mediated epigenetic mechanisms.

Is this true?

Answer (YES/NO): YES